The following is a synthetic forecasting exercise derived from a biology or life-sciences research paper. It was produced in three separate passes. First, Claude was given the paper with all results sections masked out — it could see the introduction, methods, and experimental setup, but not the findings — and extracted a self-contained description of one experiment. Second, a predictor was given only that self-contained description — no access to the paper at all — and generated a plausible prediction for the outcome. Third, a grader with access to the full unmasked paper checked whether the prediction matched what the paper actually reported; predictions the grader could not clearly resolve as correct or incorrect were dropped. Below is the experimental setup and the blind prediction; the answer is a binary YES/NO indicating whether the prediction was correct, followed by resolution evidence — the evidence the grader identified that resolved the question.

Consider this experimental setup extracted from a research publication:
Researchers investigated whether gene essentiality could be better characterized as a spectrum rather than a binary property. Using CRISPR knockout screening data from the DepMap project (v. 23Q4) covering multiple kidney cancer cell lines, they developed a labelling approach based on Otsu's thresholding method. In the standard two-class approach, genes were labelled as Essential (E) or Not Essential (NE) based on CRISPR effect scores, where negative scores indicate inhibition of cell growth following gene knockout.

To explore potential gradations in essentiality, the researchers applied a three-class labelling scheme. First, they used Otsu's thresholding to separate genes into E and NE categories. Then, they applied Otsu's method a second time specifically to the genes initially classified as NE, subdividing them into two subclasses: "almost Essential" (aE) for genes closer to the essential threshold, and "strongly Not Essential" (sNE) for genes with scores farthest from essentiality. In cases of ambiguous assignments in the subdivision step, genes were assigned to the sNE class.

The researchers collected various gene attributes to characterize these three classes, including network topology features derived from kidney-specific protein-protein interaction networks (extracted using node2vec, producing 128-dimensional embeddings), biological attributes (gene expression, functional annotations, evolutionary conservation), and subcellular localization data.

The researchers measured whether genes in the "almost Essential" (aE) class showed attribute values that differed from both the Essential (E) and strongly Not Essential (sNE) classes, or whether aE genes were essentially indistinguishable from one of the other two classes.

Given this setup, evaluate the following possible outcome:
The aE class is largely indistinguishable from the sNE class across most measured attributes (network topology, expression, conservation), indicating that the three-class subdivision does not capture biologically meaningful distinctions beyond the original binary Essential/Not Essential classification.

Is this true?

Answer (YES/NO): NO